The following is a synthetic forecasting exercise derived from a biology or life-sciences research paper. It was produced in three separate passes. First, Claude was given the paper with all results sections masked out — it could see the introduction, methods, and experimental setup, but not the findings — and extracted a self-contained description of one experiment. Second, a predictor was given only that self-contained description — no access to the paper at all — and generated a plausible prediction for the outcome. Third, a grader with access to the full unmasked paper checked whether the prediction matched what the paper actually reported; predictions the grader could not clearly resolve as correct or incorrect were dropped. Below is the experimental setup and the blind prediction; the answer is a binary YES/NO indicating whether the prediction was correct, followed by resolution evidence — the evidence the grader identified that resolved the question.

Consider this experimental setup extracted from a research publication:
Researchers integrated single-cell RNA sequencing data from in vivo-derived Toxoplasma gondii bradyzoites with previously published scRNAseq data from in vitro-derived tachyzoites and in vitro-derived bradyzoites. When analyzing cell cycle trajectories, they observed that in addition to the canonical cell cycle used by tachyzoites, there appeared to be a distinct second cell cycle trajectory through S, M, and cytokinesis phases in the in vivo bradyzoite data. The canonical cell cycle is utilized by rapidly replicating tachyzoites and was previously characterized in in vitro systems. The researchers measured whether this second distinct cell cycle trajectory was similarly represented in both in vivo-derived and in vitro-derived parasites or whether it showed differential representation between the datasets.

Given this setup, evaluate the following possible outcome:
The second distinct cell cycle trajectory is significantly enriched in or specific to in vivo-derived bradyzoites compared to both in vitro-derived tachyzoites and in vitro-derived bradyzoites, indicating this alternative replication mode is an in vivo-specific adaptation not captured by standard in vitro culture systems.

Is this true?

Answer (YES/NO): YES